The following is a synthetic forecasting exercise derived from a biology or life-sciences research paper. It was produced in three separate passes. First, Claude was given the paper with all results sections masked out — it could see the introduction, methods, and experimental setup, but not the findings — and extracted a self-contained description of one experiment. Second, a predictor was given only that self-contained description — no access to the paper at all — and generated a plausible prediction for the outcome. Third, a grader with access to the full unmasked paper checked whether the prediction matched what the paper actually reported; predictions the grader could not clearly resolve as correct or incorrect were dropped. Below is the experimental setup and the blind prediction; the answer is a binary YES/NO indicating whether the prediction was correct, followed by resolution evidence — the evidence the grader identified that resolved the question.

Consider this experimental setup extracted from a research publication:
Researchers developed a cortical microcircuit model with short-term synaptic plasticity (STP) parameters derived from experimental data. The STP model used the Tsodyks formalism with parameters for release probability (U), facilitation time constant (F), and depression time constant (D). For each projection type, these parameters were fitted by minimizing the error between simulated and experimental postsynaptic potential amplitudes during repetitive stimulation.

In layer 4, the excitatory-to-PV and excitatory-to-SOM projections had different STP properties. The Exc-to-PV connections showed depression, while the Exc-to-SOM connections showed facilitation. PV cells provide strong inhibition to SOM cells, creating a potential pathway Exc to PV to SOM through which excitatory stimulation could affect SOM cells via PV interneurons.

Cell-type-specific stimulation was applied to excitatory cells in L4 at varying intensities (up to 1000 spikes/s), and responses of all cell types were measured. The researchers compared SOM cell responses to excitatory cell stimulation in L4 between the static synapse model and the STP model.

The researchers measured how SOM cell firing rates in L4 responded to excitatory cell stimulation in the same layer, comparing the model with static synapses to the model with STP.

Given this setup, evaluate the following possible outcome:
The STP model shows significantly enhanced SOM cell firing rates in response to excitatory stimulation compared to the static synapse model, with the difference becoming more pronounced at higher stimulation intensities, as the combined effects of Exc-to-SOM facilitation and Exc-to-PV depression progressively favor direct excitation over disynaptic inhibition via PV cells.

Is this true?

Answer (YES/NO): NO